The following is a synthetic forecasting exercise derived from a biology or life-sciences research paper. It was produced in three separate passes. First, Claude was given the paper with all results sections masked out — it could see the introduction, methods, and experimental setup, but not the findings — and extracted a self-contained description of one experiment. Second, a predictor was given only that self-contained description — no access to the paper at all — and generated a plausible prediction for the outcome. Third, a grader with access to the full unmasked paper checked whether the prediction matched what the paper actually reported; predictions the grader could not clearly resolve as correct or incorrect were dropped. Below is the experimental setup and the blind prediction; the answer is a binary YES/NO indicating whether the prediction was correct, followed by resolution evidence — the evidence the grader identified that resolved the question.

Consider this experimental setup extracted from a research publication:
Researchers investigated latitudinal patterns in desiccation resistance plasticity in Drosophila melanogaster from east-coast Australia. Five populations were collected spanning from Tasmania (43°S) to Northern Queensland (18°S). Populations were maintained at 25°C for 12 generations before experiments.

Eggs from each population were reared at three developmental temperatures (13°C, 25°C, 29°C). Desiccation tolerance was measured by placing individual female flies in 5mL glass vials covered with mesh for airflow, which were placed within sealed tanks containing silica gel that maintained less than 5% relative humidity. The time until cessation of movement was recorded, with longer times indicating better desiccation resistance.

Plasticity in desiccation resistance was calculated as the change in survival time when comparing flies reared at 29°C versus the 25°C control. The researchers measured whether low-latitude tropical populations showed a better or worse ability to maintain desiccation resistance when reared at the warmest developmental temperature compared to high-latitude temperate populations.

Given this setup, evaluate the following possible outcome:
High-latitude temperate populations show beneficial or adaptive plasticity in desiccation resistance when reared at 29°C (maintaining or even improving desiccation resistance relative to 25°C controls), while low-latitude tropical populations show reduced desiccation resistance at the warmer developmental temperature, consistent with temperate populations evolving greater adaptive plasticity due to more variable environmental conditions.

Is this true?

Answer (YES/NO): NO